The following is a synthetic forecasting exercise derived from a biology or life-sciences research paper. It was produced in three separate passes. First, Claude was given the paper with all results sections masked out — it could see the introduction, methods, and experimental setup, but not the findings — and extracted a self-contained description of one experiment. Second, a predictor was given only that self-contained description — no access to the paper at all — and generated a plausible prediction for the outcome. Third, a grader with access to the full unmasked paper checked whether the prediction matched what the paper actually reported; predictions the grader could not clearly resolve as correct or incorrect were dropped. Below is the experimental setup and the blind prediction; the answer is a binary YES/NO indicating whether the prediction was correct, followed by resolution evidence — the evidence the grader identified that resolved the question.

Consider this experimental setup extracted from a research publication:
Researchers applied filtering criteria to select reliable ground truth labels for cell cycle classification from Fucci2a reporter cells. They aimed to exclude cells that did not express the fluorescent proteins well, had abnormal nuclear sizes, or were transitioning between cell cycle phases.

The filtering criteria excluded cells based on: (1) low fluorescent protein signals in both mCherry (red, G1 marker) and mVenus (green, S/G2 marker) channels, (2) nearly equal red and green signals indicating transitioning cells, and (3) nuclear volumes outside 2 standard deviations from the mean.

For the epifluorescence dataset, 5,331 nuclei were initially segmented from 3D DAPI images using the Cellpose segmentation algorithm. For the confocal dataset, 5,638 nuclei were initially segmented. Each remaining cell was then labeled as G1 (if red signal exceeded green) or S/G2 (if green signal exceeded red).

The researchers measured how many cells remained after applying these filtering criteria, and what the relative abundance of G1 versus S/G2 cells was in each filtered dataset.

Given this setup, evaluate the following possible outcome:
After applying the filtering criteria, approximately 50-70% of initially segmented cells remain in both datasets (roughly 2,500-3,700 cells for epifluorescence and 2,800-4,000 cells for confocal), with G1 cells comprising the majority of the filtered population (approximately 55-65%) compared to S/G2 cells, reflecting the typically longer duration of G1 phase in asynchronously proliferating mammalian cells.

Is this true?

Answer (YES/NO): NO